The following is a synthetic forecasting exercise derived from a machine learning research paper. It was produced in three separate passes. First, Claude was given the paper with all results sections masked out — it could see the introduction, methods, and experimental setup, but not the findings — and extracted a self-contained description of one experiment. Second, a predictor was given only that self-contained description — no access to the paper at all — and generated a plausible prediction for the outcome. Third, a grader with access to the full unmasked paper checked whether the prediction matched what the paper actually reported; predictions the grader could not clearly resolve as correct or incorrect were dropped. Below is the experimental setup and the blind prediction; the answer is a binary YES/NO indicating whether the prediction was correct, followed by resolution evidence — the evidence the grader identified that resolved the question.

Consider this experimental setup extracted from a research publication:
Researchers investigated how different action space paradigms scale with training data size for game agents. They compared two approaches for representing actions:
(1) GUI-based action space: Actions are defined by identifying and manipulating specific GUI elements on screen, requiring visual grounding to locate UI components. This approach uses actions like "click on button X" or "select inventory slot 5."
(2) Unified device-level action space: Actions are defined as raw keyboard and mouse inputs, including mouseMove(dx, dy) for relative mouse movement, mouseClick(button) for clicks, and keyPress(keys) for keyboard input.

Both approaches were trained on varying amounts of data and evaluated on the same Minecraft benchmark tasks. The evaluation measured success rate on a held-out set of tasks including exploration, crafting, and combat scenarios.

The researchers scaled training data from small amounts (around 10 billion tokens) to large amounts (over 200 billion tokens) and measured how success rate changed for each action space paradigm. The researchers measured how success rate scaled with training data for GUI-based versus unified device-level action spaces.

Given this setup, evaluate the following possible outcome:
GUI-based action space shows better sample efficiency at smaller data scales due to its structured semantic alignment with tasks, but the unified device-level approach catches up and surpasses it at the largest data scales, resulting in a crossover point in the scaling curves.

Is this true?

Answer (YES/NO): NO